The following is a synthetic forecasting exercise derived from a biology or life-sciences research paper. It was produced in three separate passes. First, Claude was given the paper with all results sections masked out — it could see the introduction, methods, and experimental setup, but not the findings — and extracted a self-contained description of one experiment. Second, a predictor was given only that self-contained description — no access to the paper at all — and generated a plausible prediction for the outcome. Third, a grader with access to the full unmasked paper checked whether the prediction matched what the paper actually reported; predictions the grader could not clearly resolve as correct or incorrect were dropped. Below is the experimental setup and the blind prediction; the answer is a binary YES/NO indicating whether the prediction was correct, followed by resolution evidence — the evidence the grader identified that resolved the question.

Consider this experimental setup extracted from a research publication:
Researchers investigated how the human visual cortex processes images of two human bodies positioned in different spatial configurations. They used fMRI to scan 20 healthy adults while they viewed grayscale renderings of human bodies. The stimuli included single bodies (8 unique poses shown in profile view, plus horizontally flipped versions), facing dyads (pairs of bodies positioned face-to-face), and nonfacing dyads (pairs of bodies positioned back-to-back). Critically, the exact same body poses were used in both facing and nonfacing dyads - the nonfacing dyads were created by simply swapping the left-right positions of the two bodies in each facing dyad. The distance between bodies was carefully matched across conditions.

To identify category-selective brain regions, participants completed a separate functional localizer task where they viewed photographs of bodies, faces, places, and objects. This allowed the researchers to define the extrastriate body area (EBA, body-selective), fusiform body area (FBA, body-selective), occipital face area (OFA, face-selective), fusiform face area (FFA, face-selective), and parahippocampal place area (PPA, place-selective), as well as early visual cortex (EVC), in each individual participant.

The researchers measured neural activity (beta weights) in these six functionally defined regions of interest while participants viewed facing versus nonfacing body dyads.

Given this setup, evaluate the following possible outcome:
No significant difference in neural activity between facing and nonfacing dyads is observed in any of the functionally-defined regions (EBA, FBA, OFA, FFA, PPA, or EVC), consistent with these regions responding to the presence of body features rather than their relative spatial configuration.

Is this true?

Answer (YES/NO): NO